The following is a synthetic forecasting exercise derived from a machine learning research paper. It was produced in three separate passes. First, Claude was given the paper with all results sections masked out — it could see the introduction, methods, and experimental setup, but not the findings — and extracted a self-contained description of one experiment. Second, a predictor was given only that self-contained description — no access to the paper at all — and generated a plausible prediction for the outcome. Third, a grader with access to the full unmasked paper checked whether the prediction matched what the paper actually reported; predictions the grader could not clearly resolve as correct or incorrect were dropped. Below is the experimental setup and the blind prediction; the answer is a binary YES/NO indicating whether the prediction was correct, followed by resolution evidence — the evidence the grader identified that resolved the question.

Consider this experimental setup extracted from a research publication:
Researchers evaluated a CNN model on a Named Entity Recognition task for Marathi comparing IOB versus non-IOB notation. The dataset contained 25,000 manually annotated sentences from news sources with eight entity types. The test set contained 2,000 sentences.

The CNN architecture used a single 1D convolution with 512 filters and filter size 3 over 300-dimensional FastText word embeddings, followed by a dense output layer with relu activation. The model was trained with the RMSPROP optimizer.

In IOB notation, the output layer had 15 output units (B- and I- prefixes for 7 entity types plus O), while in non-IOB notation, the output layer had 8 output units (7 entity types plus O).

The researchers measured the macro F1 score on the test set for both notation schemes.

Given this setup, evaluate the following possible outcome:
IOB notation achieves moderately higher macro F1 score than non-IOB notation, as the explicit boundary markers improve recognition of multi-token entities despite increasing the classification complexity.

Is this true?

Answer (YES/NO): NO